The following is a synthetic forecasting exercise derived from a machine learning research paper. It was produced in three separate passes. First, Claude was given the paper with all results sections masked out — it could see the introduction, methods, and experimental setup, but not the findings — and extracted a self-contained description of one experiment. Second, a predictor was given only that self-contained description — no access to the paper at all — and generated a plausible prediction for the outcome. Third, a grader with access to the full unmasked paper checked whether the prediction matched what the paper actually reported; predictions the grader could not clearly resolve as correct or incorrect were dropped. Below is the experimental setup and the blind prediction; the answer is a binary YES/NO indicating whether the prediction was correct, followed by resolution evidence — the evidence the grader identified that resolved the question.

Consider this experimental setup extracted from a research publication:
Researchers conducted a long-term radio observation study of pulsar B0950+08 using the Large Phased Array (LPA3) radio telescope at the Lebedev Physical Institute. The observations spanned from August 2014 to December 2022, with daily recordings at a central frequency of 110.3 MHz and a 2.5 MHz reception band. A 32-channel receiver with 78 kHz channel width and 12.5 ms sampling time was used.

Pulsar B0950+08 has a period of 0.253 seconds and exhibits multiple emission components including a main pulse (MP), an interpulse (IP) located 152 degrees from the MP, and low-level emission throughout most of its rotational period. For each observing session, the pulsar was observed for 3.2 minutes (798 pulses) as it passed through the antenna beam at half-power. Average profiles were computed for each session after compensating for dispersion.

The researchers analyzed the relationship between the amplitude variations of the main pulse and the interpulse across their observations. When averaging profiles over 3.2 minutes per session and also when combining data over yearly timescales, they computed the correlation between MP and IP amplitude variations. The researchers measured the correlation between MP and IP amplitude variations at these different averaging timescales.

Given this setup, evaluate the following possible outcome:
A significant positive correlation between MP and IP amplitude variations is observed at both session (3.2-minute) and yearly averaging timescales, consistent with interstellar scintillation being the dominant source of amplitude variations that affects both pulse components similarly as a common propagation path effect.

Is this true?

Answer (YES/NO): YES